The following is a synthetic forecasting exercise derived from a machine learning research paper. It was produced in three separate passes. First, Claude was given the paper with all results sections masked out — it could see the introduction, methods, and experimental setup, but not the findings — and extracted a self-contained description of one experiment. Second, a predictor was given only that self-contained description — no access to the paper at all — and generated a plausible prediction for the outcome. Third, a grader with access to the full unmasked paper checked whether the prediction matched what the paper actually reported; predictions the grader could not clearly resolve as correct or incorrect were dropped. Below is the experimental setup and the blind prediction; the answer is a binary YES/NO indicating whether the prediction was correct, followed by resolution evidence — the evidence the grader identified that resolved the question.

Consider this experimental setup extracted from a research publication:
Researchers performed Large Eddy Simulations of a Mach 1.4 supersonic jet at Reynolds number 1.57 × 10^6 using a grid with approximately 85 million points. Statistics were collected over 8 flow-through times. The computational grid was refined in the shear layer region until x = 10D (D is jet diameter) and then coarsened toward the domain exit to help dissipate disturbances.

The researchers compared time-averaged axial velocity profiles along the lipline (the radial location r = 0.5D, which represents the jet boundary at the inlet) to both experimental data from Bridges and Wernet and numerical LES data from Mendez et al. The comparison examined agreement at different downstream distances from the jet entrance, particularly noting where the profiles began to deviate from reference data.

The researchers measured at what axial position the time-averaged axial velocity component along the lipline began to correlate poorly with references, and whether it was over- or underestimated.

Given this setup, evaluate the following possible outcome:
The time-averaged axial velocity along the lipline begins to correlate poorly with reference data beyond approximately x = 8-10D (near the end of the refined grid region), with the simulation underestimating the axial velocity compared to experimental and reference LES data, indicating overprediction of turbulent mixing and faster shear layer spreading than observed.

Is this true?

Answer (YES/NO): NO